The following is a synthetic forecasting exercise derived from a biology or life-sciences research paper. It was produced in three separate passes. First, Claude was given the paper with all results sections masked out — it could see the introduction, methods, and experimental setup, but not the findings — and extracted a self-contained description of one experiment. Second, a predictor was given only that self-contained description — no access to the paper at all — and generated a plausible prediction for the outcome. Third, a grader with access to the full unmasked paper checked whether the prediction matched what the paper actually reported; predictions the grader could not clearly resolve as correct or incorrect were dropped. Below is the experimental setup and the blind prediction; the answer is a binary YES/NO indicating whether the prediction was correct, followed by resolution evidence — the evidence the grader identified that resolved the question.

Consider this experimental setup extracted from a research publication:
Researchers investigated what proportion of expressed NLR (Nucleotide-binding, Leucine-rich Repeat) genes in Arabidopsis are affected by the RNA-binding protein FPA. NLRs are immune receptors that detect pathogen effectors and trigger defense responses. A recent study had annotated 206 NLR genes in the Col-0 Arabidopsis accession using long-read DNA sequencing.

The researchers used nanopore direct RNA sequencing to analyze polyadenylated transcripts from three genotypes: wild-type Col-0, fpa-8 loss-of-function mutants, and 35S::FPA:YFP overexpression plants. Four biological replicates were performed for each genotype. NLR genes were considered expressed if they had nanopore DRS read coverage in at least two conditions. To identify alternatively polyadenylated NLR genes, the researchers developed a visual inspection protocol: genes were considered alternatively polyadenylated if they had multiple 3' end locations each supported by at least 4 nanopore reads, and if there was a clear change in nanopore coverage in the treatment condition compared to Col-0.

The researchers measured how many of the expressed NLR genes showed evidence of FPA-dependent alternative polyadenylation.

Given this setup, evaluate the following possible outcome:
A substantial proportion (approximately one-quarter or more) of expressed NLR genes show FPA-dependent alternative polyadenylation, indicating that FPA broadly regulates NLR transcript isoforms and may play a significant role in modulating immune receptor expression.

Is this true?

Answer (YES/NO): YES